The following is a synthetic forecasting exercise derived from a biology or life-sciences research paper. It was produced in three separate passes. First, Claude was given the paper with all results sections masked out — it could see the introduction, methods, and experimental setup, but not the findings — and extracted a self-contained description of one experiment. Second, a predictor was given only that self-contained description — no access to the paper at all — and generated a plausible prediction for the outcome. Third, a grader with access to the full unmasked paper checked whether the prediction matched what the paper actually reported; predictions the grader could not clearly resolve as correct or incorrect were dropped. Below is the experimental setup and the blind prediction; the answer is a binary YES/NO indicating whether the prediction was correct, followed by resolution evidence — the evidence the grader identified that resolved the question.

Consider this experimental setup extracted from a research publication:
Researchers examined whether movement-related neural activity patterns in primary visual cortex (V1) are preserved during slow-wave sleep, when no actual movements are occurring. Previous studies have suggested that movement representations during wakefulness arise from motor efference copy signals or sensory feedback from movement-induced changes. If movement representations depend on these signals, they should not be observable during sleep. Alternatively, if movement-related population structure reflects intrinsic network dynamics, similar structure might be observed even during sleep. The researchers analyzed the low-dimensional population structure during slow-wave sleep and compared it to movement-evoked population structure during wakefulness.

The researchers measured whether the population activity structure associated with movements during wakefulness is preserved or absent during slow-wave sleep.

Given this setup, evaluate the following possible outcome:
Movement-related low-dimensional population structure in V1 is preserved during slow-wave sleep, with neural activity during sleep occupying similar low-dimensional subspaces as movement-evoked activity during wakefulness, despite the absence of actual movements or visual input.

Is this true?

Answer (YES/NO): YES